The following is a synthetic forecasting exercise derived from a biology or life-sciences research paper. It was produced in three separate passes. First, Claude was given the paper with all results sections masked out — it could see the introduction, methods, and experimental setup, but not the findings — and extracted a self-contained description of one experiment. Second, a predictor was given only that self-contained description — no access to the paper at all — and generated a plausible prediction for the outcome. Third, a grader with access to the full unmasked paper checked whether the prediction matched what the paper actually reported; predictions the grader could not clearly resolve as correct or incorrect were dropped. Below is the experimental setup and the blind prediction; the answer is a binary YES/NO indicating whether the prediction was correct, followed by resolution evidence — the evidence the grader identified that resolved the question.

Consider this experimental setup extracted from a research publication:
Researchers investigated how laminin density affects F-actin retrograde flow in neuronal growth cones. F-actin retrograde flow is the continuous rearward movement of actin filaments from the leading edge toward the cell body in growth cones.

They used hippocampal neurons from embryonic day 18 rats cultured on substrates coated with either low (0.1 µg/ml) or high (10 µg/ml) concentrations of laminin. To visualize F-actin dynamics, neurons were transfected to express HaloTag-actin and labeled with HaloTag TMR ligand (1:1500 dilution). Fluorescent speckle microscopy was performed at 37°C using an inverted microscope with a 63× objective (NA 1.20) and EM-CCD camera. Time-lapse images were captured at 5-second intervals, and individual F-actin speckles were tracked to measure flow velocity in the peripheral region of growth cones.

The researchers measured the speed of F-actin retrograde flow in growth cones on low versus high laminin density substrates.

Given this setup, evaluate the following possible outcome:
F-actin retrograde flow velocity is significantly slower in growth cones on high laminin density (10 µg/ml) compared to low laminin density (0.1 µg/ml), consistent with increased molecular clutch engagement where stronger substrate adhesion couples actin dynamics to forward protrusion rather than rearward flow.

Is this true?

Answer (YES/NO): YES